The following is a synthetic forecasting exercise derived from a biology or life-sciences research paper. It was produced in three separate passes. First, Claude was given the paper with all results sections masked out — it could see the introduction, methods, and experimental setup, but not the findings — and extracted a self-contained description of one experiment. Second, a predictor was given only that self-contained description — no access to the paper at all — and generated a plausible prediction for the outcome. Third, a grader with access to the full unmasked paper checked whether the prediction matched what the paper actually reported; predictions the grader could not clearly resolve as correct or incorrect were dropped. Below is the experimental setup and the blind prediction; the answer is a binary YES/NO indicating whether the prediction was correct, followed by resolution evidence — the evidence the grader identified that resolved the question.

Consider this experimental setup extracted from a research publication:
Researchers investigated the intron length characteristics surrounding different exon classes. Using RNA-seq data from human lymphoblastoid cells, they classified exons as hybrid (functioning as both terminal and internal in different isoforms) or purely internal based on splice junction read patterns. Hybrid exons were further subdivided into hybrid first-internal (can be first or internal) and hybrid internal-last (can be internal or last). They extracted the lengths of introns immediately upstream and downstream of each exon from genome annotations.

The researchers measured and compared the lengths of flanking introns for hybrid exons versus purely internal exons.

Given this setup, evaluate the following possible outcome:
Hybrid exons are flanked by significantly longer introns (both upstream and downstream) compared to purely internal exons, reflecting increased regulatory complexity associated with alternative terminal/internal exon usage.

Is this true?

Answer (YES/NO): YES